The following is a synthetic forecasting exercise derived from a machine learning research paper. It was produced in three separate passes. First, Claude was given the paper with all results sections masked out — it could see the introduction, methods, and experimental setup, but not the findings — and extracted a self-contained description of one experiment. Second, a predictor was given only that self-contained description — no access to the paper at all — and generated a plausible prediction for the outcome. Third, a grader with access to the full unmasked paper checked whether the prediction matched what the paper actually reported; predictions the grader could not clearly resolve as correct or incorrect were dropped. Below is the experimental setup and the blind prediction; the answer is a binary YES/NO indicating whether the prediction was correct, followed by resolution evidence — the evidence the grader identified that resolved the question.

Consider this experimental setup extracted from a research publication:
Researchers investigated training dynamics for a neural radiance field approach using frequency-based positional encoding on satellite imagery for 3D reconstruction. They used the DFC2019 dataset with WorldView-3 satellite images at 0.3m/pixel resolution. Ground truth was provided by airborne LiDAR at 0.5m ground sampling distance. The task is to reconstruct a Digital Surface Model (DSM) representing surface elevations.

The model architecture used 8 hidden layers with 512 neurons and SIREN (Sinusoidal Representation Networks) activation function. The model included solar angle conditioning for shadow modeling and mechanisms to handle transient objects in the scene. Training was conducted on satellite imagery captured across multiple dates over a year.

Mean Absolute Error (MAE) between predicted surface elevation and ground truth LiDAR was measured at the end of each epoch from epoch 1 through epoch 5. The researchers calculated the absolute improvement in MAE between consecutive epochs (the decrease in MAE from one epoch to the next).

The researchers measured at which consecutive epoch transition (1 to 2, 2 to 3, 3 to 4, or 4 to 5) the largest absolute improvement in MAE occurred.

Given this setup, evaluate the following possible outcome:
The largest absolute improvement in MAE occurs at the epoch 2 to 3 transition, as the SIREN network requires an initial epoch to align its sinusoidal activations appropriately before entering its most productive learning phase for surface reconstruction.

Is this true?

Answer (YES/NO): YES